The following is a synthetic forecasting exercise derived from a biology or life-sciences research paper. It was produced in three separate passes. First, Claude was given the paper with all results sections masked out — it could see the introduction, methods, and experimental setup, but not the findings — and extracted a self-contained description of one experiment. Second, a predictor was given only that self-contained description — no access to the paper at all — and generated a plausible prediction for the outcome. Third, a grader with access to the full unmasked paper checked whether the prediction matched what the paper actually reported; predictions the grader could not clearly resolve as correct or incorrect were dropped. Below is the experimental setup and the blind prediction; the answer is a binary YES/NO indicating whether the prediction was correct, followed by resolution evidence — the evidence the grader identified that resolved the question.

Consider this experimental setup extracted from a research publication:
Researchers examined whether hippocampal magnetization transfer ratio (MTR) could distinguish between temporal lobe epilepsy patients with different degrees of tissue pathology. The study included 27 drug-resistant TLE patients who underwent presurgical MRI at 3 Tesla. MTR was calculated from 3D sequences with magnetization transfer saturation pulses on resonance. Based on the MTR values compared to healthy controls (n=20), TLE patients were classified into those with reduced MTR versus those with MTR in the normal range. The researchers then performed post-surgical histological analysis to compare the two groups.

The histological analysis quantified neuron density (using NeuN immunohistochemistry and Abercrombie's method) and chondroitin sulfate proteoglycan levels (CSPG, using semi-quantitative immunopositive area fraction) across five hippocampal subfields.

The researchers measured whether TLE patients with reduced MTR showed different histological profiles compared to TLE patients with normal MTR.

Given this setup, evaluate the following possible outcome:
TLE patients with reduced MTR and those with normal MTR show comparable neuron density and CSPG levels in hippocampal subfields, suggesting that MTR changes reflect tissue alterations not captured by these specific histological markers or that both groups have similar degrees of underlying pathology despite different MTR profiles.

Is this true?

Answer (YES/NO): NO